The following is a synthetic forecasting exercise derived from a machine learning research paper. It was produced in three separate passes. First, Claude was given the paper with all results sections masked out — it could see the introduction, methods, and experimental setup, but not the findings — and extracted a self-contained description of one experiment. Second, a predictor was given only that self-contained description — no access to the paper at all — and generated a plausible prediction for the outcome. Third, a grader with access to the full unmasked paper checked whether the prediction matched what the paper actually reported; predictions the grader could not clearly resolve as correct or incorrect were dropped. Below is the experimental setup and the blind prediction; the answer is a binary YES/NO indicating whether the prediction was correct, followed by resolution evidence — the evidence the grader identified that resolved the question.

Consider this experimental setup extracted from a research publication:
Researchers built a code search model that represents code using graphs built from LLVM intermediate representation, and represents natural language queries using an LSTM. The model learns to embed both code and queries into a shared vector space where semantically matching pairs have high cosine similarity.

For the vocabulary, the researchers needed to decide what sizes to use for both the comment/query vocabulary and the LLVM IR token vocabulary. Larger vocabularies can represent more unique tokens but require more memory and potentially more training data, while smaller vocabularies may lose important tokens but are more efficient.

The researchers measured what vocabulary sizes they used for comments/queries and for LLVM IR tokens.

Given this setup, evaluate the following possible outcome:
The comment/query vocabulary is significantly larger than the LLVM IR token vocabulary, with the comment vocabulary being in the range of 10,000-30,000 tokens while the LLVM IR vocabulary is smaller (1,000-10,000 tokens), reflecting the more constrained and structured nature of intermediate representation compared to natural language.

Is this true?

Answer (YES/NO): NO